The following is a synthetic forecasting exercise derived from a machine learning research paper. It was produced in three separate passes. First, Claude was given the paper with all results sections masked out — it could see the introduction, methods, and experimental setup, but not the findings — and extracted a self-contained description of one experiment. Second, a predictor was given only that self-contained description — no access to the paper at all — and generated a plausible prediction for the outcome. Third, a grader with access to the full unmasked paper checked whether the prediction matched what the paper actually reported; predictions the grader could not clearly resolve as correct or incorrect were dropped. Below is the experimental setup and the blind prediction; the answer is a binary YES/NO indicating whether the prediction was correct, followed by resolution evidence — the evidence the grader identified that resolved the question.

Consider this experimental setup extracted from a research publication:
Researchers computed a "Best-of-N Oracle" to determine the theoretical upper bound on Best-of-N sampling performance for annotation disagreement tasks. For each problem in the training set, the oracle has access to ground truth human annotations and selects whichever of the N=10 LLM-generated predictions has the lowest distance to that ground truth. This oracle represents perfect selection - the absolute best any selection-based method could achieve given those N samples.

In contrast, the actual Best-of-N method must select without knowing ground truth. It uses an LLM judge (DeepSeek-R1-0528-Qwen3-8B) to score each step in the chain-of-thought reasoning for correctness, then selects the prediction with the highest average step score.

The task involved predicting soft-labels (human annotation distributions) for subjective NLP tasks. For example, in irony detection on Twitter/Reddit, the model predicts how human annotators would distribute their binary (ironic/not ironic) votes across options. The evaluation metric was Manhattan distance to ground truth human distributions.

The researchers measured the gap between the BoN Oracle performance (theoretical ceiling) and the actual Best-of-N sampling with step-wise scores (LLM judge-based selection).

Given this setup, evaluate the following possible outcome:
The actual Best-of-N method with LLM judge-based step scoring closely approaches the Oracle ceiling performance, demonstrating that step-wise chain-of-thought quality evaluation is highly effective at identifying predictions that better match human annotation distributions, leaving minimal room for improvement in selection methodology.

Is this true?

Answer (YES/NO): NO